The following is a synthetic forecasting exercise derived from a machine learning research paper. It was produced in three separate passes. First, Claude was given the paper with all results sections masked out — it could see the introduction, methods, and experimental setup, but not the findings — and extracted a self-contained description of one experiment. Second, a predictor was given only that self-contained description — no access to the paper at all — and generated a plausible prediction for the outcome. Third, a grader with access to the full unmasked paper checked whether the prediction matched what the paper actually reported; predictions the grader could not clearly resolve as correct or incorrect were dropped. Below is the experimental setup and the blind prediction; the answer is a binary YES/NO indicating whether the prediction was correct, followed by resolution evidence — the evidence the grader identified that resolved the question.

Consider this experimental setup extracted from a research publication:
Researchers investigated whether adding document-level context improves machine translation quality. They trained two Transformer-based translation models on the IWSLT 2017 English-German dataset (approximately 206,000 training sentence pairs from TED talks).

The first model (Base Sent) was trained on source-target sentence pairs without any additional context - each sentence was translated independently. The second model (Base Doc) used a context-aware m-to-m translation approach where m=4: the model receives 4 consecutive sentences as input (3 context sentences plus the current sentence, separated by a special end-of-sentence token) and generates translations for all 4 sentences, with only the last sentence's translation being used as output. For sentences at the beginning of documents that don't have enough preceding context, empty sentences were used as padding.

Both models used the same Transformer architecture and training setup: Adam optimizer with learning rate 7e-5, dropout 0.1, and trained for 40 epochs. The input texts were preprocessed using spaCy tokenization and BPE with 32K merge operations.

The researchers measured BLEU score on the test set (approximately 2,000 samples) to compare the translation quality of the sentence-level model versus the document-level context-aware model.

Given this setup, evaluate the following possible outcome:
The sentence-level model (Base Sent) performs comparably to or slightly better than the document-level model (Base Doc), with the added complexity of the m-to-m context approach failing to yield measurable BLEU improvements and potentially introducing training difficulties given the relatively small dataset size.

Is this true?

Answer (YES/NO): YES